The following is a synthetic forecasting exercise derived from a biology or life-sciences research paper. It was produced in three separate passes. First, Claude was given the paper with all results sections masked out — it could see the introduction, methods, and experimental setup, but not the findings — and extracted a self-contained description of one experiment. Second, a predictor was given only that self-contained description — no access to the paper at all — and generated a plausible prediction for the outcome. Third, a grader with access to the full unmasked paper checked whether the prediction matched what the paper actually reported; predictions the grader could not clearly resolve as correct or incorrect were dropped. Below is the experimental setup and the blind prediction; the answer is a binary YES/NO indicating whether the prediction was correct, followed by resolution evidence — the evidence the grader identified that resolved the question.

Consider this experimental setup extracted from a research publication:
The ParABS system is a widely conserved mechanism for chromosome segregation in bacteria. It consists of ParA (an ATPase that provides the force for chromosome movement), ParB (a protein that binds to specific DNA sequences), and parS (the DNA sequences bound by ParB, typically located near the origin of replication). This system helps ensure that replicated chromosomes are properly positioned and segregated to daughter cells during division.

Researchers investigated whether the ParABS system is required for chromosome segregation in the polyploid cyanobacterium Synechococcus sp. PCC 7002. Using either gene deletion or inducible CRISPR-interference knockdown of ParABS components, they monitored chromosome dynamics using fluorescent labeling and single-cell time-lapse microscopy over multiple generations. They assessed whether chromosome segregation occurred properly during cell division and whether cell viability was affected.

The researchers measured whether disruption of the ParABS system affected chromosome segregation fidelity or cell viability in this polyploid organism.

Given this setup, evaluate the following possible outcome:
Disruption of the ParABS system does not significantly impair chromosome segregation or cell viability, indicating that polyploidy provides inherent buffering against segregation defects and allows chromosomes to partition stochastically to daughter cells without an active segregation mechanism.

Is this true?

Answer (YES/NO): YES